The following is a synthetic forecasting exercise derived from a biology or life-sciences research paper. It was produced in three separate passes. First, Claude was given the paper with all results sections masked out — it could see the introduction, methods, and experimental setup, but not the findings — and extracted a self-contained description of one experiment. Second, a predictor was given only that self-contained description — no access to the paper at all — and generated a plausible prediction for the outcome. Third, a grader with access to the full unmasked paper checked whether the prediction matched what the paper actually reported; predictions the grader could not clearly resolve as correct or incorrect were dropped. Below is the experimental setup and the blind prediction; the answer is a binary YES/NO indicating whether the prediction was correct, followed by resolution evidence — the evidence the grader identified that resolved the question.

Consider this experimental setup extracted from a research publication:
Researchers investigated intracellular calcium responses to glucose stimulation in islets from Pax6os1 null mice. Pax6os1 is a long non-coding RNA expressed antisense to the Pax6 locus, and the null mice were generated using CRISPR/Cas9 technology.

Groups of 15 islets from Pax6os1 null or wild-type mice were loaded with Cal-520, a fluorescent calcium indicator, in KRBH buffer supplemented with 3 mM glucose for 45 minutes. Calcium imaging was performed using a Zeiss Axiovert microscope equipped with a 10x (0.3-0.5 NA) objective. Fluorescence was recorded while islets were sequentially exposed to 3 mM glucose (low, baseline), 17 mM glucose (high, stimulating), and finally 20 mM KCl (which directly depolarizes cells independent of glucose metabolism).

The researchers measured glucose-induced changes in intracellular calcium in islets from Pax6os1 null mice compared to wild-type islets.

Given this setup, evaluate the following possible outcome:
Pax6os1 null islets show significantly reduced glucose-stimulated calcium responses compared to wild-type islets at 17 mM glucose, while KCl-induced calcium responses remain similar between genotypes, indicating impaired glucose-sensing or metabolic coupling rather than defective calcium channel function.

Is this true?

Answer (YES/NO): NO